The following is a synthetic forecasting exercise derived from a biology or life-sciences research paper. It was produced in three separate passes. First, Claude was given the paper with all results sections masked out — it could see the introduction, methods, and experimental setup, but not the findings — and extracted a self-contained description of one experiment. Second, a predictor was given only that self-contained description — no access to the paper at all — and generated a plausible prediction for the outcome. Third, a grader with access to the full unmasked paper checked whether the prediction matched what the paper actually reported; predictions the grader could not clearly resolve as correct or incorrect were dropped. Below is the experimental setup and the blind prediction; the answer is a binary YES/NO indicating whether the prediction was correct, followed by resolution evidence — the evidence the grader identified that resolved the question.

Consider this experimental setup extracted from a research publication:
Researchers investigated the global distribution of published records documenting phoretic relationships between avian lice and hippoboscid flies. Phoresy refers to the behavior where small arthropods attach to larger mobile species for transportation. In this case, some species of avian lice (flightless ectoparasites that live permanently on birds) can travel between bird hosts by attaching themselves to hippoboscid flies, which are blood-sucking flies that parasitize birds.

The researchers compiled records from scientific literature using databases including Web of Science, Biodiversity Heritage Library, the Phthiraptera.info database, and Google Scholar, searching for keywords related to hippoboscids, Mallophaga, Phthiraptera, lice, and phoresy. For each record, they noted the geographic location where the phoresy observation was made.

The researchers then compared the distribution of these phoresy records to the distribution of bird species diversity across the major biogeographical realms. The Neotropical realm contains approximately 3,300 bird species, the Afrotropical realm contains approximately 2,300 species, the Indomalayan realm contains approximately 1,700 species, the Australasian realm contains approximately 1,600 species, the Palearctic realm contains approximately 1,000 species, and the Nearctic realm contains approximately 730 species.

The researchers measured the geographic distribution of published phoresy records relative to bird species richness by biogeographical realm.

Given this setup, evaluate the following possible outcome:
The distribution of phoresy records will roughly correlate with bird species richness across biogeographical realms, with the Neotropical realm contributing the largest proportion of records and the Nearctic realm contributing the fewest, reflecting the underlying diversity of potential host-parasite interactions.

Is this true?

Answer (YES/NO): NO